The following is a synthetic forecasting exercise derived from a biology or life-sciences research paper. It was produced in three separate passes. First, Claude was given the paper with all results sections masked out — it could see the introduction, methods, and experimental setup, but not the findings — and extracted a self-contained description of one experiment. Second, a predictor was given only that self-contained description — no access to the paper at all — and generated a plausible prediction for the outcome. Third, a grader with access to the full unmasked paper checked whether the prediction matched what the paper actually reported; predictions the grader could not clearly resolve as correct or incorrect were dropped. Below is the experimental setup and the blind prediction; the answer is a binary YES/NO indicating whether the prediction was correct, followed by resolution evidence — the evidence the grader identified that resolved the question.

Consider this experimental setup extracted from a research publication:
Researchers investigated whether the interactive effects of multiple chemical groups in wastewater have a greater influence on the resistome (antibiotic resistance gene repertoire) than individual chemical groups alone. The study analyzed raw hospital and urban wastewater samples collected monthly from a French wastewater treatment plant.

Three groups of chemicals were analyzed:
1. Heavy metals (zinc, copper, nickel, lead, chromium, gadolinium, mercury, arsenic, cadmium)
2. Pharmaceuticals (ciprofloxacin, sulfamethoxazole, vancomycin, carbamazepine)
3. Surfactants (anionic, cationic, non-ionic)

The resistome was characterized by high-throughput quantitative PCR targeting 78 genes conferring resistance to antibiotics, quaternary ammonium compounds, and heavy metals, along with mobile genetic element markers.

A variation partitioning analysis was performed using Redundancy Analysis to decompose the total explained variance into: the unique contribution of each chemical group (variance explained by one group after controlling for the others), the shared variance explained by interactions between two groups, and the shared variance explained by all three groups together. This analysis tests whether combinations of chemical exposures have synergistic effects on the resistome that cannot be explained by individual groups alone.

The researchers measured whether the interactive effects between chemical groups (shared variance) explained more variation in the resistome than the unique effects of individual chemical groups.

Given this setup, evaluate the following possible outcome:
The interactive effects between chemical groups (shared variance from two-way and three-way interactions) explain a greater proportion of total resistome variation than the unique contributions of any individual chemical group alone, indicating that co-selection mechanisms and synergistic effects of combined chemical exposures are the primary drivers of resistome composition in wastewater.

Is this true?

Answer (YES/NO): YES